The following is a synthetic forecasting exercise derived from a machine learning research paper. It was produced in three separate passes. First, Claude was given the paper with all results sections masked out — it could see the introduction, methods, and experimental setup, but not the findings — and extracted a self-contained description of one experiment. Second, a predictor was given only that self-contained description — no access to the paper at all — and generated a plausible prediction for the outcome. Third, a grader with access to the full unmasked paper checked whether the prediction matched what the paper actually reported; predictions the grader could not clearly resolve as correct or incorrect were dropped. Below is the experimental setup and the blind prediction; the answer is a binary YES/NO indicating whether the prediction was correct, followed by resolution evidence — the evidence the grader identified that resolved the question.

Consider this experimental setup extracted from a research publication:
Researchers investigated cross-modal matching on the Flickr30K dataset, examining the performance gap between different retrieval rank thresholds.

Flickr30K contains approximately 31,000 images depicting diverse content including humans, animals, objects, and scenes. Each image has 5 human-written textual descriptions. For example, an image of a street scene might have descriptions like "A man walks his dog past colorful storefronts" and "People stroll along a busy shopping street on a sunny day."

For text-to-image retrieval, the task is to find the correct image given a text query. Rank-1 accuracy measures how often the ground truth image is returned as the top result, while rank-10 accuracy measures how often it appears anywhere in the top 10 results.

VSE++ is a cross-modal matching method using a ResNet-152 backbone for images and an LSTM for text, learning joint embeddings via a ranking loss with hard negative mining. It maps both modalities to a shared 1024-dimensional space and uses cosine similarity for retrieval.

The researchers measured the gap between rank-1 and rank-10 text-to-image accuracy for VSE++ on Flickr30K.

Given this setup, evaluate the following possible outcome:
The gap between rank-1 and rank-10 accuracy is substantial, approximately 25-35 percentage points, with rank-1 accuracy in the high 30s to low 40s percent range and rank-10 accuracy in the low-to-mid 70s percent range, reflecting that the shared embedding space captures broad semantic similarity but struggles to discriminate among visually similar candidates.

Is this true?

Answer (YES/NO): NO